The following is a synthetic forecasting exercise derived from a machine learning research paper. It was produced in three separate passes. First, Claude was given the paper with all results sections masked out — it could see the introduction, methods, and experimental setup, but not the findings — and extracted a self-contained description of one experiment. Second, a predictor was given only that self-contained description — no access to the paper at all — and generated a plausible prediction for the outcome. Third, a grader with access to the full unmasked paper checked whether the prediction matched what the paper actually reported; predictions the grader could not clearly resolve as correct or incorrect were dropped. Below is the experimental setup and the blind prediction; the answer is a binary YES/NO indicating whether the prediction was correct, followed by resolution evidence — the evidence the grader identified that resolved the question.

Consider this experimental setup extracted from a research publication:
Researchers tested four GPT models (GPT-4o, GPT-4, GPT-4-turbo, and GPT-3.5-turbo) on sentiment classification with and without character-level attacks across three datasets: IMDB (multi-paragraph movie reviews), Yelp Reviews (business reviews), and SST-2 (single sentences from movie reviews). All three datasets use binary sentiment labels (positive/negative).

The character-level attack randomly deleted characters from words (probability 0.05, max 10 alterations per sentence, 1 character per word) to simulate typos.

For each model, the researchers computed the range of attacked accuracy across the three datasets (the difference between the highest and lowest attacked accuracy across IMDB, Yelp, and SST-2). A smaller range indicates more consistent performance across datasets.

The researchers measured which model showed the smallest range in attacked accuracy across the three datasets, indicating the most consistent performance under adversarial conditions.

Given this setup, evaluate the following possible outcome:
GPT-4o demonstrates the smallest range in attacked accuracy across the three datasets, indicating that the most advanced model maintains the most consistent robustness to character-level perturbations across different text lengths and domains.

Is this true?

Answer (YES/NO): NO